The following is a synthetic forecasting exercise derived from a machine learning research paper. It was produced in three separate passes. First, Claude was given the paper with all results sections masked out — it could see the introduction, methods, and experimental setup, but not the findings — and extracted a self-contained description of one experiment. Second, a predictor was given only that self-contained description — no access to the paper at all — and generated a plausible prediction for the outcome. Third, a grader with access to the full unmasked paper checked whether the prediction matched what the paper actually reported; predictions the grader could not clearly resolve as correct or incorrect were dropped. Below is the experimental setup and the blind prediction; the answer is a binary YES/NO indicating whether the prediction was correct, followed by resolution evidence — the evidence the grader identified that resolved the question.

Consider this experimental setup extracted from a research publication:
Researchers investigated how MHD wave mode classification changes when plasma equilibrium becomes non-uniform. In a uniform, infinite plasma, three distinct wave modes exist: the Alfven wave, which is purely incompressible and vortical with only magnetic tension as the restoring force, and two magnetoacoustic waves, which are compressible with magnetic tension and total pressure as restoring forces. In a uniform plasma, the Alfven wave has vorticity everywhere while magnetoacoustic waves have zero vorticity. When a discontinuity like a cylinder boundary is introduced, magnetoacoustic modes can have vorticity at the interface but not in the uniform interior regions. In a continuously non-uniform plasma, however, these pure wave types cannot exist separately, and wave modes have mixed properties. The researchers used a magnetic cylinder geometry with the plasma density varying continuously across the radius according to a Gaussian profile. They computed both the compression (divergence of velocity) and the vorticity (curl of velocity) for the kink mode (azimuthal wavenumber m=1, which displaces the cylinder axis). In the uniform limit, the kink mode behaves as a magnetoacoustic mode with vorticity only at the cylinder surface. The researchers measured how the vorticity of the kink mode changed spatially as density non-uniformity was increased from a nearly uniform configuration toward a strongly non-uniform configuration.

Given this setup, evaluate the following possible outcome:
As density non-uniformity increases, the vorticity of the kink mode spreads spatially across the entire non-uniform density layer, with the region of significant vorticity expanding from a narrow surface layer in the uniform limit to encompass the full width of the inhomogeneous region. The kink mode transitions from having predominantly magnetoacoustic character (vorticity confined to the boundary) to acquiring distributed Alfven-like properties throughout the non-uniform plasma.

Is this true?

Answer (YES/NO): YES